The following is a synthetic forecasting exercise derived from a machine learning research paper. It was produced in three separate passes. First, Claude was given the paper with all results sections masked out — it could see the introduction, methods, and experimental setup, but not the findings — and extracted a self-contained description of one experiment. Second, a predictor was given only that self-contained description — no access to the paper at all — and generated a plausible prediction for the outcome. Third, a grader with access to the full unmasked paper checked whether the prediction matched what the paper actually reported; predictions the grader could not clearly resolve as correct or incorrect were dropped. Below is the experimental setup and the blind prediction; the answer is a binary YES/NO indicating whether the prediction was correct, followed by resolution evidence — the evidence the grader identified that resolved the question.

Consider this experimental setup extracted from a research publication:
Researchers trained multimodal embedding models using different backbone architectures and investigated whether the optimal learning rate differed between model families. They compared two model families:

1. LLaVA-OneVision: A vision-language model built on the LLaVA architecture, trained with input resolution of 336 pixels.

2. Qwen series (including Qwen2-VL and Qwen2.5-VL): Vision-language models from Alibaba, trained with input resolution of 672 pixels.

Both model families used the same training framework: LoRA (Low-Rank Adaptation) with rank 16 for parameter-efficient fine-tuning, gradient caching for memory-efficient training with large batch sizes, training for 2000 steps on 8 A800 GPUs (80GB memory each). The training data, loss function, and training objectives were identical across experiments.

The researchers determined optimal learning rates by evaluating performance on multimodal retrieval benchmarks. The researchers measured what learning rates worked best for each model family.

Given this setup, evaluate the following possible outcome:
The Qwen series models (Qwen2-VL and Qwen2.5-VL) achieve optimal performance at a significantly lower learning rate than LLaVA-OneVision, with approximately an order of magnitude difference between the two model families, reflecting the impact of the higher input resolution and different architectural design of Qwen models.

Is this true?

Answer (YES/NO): NO